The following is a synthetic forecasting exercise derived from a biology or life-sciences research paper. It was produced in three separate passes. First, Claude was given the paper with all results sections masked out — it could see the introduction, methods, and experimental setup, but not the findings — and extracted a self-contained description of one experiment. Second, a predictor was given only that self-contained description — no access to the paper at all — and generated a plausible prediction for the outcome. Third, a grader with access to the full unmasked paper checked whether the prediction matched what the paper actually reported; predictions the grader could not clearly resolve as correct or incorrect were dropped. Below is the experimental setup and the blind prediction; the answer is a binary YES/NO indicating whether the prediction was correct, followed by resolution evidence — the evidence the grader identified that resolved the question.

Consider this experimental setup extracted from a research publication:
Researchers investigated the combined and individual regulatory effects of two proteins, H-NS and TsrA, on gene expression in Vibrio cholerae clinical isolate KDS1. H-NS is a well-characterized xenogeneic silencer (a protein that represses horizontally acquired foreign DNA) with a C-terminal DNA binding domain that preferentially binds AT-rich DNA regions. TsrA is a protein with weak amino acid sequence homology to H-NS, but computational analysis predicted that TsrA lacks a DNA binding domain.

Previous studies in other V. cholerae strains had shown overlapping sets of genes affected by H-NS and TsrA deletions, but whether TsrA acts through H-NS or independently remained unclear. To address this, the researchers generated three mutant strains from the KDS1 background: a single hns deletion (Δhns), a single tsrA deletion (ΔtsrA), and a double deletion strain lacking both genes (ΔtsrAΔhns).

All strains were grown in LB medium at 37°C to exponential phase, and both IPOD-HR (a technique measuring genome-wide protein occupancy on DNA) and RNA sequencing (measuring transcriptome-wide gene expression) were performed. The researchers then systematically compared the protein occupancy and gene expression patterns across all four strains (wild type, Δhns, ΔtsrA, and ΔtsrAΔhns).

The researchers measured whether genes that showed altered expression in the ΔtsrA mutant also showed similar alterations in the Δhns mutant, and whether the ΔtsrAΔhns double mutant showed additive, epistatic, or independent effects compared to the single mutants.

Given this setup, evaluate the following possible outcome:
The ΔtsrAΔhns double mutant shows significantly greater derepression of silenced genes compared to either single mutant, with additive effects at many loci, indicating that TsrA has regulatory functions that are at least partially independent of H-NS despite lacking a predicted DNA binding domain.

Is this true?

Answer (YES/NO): NO